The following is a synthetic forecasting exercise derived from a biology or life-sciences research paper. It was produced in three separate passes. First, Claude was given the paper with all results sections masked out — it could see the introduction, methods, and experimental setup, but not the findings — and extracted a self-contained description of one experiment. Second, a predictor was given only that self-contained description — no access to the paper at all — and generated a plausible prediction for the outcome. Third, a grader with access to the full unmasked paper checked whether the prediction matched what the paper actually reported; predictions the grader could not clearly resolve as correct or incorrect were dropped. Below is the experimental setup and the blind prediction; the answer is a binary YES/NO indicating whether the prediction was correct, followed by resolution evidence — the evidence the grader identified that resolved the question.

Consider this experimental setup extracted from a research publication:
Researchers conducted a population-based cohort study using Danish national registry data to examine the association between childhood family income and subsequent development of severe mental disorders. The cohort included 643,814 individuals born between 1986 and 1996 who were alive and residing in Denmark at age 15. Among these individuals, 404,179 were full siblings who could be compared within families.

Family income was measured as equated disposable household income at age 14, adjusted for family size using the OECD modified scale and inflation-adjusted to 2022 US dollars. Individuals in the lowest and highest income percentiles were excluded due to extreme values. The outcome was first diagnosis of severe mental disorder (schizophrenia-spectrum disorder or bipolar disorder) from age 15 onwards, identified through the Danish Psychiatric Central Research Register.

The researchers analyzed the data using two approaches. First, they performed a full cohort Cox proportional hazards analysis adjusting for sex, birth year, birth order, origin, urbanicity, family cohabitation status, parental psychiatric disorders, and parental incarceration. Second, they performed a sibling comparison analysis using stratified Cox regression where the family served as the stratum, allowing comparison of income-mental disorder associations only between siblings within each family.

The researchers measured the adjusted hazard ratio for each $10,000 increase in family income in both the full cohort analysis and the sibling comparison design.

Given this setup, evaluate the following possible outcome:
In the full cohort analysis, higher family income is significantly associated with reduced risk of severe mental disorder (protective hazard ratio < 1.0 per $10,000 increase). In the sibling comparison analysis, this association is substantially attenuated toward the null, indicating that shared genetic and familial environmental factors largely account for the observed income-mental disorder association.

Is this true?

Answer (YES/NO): YES